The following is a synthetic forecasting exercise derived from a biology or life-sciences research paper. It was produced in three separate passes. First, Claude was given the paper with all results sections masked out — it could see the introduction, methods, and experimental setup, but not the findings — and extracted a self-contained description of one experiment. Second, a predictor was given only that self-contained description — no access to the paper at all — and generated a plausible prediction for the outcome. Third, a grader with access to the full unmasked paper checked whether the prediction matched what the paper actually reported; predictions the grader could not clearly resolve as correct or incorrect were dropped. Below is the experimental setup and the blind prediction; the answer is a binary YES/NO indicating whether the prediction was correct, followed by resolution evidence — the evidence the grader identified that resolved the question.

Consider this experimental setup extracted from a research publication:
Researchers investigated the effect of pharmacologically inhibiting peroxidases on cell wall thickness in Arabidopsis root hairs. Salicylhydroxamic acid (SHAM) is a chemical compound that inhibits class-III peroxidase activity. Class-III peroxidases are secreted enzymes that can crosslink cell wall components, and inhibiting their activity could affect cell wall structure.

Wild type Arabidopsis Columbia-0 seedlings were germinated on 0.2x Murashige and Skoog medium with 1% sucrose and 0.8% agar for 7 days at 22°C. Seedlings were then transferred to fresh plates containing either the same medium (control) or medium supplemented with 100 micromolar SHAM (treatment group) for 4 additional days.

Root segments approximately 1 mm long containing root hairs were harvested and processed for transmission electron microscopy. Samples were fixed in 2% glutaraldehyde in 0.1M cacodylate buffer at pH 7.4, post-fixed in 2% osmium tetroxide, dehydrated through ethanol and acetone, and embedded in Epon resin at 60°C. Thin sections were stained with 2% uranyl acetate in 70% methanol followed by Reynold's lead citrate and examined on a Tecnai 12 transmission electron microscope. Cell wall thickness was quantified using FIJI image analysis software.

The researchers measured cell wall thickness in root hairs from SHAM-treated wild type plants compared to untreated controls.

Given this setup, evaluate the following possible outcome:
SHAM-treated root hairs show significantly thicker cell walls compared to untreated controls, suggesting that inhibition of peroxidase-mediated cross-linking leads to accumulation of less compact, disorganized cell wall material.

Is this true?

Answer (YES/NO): NO